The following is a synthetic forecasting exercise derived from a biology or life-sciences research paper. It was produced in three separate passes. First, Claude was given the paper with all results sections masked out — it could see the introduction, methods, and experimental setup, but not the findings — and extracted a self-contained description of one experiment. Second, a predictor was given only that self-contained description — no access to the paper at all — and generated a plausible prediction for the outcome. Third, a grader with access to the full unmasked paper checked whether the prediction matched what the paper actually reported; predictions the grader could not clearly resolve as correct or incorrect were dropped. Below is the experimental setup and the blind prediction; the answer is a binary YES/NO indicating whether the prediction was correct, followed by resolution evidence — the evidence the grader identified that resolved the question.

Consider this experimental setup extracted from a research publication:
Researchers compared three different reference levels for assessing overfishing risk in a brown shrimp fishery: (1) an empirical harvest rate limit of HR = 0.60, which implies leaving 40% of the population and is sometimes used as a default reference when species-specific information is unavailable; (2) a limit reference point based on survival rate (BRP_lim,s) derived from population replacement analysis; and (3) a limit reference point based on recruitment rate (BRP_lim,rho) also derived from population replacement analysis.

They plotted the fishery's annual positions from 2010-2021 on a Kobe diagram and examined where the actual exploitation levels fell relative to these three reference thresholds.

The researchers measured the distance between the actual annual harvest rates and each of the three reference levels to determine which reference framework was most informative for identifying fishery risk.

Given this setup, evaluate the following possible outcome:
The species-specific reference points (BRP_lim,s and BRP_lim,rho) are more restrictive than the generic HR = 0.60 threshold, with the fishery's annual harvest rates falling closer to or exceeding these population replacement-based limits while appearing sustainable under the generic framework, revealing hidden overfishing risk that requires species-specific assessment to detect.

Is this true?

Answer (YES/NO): NO